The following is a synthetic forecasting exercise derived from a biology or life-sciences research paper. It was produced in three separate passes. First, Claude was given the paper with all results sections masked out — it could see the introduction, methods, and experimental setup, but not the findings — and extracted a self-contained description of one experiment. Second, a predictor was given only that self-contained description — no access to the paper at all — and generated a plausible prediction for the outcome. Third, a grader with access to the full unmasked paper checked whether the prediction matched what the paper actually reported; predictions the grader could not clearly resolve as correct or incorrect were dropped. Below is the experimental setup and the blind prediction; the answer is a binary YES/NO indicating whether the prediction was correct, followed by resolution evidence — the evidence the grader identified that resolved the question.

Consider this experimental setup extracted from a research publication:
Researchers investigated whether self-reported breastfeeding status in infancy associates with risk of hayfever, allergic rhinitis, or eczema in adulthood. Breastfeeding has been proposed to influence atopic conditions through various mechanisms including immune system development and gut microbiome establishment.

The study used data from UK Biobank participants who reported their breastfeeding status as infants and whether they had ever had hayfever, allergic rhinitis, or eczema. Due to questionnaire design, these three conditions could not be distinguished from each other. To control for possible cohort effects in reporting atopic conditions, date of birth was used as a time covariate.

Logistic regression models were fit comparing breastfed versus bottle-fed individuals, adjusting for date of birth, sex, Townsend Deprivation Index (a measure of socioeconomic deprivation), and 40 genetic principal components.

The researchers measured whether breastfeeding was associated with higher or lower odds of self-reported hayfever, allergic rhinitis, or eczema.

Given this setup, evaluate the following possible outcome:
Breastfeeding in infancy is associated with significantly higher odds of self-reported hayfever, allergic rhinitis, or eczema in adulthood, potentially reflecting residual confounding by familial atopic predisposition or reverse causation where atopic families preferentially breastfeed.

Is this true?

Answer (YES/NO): YES